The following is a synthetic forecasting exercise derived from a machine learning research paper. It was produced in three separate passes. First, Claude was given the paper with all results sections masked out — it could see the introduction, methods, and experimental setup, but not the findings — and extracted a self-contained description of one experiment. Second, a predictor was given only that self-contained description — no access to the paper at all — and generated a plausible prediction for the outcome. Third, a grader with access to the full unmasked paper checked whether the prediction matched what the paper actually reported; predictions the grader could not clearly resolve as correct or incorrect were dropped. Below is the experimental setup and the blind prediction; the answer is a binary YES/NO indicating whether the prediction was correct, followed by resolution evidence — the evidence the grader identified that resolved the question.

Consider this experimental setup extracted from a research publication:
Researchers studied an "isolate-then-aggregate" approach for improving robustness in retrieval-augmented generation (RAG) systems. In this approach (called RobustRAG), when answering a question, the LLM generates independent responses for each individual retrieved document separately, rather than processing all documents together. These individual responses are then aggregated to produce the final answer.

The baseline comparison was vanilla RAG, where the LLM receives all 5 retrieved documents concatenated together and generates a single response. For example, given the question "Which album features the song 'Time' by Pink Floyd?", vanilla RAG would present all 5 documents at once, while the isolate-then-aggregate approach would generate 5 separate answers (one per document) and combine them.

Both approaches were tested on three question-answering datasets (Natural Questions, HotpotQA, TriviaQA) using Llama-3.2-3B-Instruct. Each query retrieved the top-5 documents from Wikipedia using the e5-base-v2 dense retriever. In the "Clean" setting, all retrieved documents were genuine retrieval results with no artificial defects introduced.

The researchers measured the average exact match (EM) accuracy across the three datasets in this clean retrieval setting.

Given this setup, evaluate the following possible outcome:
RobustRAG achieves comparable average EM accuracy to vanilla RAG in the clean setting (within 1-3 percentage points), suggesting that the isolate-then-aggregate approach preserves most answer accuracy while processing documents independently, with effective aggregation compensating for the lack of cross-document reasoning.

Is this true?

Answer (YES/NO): NO